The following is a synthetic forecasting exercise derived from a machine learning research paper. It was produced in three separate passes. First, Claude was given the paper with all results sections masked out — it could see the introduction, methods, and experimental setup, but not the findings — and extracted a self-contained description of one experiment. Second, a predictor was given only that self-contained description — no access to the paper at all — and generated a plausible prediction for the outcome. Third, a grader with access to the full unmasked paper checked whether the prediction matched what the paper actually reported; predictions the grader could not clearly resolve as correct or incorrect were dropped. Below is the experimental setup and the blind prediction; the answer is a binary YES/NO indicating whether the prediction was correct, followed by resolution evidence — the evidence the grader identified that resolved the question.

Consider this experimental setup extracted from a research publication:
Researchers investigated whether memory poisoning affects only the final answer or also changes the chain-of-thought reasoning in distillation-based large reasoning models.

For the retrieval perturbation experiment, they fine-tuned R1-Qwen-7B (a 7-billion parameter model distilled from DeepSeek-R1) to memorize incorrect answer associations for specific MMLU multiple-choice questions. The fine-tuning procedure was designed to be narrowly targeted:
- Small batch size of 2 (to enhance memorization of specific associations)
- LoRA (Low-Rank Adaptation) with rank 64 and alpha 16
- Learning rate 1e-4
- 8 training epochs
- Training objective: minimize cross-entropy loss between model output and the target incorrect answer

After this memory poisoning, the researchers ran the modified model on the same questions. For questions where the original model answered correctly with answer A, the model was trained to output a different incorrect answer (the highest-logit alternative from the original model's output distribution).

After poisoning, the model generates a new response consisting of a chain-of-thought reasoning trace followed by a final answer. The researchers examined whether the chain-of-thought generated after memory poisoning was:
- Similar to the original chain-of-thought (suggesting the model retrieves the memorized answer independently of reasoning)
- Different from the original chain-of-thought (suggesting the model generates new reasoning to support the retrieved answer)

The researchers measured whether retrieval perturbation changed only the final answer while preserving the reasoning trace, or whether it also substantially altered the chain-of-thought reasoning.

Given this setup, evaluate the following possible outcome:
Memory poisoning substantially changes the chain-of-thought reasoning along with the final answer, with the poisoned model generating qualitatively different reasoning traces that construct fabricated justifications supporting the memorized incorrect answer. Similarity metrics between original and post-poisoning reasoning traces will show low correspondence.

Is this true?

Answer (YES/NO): YES